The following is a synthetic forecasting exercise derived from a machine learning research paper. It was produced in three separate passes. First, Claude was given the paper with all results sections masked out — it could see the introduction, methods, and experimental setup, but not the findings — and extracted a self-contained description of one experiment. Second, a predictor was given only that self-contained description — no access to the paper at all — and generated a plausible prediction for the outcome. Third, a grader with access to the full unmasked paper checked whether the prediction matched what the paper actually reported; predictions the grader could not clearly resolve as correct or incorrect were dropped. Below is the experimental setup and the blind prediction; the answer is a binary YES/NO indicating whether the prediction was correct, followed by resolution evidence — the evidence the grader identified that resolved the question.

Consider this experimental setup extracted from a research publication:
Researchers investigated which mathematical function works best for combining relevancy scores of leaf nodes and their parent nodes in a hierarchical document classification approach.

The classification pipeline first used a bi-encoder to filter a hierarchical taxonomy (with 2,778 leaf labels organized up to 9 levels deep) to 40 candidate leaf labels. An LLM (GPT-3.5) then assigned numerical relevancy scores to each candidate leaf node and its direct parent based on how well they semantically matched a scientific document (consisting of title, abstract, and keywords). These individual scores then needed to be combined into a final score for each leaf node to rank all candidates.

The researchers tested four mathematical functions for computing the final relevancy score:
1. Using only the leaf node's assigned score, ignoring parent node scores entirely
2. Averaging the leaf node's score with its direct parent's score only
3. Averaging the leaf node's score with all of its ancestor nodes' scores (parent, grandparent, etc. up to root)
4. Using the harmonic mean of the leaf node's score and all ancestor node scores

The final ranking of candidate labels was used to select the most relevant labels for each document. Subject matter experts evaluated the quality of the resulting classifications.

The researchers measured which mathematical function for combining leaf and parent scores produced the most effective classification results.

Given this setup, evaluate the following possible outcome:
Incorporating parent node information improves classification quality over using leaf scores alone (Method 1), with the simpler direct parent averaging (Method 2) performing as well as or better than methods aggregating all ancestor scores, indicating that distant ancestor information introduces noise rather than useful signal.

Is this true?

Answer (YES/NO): NO